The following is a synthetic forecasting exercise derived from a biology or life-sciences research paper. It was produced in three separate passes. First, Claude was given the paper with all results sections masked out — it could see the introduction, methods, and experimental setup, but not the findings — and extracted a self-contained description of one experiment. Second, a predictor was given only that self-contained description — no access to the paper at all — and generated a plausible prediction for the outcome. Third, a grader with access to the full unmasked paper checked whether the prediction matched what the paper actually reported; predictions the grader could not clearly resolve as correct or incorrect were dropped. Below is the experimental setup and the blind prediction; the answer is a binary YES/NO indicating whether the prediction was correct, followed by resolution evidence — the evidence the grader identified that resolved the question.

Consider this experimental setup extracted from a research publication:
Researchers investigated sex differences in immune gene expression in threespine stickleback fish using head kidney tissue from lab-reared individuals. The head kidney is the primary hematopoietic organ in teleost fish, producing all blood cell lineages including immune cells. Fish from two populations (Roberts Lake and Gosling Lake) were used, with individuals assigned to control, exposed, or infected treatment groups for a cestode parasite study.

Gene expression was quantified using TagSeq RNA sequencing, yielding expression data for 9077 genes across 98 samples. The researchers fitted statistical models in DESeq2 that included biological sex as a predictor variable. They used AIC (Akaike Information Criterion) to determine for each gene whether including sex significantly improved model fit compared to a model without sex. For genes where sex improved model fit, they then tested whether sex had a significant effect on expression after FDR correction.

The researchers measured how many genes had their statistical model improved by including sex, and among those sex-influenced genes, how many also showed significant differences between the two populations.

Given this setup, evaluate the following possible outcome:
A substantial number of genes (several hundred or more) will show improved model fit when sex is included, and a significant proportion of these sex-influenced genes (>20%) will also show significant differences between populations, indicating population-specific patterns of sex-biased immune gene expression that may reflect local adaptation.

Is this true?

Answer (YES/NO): NO